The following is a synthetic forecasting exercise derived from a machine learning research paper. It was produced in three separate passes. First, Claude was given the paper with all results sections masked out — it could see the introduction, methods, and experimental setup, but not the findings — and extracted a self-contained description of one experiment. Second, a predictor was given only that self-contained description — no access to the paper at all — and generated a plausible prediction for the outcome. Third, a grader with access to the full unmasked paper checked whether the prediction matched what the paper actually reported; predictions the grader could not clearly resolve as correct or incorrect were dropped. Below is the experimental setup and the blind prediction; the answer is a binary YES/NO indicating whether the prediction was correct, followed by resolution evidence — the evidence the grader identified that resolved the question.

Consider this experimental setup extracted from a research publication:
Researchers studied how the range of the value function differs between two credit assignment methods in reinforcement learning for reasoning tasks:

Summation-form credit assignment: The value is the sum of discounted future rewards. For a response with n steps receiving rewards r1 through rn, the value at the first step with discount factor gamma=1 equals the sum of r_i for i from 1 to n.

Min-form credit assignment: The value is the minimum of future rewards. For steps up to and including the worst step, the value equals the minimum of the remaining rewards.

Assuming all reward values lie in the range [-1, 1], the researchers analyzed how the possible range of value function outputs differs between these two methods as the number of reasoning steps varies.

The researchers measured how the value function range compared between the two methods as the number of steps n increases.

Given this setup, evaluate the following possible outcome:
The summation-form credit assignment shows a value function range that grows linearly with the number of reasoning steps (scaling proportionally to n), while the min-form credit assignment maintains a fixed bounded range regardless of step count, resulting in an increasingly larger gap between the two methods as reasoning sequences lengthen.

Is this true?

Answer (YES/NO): YES